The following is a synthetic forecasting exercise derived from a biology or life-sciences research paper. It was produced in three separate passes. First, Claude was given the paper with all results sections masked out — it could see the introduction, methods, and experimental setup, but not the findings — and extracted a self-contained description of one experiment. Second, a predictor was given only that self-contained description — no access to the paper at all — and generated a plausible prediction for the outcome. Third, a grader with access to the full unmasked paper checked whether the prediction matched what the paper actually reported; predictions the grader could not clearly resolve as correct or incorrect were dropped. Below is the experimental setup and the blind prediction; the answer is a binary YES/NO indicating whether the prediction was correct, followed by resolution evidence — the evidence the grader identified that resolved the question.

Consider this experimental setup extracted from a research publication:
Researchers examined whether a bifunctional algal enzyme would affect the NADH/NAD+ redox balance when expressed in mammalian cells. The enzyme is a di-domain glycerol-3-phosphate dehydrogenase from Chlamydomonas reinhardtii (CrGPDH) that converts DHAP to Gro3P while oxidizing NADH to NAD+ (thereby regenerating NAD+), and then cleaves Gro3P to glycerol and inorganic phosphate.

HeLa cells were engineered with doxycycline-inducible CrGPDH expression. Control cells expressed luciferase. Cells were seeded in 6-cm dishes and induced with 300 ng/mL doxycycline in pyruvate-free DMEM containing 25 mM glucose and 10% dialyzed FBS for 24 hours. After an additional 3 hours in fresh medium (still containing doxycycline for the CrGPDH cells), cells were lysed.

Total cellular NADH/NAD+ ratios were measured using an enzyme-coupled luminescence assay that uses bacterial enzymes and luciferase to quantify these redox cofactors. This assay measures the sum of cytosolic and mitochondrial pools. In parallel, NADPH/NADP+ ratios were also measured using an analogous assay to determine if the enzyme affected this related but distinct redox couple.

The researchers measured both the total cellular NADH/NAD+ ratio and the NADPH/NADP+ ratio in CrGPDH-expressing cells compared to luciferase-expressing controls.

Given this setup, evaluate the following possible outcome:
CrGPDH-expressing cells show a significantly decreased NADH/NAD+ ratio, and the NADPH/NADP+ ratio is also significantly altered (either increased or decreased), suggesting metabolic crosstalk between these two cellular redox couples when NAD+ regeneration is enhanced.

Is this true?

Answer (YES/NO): NO